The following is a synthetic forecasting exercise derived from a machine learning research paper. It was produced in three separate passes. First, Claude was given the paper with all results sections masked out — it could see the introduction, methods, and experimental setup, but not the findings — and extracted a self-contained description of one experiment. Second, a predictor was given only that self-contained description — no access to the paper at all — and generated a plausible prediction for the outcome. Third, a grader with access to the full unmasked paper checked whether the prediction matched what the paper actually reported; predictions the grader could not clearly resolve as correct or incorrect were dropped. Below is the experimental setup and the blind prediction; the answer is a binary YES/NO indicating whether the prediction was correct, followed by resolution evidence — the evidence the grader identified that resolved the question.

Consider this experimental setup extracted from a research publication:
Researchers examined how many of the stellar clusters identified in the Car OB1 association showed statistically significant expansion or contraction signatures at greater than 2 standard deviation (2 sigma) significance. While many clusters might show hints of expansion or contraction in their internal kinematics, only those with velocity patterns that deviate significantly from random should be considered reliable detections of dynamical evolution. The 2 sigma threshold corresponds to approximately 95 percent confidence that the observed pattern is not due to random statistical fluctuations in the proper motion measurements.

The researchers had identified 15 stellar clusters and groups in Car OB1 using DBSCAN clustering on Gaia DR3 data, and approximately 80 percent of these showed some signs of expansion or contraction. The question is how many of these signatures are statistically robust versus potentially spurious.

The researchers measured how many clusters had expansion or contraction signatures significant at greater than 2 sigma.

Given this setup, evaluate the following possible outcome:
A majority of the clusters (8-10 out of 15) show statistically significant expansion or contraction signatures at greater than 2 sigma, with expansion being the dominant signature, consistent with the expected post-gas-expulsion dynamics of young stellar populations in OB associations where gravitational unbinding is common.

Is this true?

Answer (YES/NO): NO